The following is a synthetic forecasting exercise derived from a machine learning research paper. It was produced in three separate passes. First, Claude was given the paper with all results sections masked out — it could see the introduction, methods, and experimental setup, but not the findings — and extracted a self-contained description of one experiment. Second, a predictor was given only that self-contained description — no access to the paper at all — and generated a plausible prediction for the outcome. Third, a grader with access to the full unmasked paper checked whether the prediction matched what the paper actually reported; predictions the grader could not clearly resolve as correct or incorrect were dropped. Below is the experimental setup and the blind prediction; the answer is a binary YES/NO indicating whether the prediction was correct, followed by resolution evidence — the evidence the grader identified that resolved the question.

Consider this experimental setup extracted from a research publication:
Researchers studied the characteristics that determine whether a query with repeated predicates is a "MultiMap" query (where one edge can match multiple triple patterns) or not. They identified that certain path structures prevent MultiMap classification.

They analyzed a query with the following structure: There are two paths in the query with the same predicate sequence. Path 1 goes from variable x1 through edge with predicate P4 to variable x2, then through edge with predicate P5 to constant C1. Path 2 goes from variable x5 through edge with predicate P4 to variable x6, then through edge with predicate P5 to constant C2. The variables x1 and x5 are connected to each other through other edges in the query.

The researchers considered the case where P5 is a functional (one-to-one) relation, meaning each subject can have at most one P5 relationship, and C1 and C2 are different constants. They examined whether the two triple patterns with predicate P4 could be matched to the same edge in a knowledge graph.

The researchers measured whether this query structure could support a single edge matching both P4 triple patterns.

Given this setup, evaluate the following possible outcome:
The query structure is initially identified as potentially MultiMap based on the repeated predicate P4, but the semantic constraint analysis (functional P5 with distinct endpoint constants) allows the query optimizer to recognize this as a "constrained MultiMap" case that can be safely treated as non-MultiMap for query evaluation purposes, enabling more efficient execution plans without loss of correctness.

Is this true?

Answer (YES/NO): NO